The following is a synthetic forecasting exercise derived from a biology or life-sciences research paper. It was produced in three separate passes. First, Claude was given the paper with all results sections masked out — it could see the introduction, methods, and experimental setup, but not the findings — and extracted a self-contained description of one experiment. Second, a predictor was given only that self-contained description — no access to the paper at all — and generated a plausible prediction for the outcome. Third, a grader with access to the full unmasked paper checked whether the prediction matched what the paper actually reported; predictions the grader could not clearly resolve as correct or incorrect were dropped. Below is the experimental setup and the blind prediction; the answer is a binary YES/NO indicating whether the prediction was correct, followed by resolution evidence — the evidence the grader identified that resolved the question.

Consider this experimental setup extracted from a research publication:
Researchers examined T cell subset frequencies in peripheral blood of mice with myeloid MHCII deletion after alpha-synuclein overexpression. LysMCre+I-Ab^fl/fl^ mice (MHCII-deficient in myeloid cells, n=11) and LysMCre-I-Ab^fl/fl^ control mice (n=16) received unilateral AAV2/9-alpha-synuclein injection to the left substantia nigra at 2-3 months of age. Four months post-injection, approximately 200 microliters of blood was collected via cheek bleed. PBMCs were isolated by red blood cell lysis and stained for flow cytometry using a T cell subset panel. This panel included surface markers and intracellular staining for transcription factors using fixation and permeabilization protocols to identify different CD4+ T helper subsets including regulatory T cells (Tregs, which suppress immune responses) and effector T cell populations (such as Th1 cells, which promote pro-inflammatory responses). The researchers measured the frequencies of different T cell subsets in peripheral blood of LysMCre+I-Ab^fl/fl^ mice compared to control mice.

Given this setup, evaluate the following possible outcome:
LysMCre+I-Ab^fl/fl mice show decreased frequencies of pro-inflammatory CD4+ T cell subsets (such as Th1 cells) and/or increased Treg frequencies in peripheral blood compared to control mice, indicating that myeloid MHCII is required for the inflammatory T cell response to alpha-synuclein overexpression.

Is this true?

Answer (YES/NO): NO